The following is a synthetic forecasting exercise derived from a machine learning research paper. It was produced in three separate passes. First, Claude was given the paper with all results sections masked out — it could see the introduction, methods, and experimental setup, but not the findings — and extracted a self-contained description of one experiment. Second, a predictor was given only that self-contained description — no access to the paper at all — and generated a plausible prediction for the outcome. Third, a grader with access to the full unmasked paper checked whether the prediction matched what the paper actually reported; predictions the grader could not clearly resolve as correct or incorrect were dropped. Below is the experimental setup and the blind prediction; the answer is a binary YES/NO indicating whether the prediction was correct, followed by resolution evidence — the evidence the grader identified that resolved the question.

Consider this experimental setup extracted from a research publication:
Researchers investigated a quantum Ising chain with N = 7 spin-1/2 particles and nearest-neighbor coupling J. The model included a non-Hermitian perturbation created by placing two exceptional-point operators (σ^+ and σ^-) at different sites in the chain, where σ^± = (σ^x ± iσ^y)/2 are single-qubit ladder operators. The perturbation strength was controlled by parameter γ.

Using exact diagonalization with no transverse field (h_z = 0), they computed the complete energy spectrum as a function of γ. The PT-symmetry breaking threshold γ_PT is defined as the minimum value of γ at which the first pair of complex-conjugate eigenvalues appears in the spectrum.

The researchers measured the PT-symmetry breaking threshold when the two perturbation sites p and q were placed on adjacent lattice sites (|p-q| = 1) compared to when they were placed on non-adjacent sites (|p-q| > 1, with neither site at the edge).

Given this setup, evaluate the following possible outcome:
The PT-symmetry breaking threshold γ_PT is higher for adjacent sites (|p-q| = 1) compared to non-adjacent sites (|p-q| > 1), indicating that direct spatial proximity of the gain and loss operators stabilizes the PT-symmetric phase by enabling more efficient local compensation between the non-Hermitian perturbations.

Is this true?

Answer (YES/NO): NO